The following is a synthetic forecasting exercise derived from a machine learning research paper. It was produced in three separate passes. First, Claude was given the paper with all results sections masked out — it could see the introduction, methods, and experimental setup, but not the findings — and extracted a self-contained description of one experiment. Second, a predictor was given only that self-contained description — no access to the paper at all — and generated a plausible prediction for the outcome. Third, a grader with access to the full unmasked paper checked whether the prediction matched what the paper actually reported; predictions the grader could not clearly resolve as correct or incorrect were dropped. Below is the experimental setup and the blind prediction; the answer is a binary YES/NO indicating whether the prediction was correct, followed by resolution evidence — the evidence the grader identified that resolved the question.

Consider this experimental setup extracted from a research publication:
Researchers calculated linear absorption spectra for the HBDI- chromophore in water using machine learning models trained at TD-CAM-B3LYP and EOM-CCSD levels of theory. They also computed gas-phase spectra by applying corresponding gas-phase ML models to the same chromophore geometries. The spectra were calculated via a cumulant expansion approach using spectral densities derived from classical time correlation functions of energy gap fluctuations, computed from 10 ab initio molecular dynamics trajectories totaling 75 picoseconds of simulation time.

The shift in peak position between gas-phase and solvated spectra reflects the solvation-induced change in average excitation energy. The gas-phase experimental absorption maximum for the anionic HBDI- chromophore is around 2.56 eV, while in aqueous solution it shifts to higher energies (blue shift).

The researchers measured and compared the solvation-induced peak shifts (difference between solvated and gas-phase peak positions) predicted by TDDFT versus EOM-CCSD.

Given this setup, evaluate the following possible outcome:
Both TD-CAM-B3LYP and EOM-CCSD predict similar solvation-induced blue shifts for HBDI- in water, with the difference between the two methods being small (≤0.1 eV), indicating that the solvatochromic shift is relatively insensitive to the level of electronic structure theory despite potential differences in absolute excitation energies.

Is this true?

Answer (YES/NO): NO